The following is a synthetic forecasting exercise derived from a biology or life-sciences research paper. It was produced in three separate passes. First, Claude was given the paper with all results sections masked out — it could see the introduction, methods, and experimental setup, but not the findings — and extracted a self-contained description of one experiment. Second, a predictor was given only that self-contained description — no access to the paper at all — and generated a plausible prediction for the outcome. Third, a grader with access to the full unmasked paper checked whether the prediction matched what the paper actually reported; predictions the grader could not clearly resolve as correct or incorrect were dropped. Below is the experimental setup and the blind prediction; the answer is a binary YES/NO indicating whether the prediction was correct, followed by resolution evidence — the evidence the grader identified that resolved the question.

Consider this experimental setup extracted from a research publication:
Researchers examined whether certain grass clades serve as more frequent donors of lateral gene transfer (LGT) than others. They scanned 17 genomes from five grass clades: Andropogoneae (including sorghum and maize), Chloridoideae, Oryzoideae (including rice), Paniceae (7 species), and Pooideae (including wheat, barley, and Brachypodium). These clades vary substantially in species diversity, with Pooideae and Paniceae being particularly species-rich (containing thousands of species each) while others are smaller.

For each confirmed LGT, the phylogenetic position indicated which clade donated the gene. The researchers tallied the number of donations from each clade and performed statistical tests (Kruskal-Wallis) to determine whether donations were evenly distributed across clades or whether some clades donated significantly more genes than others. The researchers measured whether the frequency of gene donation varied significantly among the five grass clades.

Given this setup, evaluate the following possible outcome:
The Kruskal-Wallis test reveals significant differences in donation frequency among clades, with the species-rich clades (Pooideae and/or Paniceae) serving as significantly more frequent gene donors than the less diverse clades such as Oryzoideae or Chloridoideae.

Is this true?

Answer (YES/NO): NO